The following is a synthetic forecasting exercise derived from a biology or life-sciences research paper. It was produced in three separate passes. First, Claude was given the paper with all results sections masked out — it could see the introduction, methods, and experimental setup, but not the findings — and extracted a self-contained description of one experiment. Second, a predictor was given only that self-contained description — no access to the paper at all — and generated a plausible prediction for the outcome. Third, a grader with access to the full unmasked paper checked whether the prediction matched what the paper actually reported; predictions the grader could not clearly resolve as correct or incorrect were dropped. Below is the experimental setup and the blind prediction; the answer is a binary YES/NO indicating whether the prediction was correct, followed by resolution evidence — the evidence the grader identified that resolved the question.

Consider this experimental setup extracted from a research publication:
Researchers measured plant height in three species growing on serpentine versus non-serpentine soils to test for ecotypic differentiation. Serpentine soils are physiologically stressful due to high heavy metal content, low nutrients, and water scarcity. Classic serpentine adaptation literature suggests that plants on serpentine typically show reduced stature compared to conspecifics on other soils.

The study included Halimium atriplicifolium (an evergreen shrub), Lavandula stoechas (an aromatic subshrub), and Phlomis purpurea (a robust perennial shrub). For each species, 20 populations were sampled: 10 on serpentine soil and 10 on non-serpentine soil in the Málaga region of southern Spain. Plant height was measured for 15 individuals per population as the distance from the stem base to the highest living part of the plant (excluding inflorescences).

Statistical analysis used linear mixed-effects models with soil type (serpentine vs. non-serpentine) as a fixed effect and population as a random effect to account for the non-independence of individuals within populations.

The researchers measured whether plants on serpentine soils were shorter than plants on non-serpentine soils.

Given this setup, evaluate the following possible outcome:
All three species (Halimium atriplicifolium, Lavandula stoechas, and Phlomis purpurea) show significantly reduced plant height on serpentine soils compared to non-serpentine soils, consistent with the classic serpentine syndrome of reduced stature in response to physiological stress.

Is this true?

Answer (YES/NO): NO